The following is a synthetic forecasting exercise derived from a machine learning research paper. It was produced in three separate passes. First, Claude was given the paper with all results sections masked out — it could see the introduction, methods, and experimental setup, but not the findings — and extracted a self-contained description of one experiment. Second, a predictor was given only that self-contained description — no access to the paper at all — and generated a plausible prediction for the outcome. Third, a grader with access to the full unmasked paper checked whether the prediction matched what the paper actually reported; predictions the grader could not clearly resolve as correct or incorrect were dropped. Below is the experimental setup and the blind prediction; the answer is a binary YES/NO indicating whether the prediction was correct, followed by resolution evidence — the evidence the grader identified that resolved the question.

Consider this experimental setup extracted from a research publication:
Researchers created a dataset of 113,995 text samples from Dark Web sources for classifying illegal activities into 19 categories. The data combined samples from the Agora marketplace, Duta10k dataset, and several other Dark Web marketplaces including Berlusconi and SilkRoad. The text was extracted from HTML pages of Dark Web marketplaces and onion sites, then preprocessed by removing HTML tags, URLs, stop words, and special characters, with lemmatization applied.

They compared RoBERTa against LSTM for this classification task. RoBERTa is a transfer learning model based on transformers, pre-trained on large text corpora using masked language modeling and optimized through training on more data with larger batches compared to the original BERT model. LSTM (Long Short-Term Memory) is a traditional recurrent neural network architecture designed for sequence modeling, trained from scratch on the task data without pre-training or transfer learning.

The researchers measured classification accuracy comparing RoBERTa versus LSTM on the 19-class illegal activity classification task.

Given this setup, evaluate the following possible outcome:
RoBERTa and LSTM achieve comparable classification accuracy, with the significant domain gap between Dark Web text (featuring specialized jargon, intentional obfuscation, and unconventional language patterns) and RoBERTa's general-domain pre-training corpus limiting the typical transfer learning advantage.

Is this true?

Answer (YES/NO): YES